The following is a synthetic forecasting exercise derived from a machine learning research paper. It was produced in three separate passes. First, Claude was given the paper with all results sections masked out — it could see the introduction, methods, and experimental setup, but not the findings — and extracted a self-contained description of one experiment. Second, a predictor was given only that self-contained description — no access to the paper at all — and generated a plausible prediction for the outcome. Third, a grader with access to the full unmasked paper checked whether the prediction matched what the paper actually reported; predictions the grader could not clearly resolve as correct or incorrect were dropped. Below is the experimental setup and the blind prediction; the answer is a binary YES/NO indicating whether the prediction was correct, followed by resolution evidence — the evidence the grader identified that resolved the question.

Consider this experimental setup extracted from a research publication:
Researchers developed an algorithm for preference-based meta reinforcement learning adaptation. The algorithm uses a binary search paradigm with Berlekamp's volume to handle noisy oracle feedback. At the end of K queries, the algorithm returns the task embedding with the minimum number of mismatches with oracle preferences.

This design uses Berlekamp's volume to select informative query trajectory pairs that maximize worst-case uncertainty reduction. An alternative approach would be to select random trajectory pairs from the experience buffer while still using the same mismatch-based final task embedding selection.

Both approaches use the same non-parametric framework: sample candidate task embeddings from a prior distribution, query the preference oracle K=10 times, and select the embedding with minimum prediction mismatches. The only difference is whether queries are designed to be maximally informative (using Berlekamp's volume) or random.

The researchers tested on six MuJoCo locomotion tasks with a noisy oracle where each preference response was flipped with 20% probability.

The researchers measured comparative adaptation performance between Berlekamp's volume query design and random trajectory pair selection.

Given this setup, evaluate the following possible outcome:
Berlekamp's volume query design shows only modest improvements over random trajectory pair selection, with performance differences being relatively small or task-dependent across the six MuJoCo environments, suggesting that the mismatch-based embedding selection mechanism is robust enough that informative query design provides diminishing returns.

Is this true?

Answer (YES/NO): NO